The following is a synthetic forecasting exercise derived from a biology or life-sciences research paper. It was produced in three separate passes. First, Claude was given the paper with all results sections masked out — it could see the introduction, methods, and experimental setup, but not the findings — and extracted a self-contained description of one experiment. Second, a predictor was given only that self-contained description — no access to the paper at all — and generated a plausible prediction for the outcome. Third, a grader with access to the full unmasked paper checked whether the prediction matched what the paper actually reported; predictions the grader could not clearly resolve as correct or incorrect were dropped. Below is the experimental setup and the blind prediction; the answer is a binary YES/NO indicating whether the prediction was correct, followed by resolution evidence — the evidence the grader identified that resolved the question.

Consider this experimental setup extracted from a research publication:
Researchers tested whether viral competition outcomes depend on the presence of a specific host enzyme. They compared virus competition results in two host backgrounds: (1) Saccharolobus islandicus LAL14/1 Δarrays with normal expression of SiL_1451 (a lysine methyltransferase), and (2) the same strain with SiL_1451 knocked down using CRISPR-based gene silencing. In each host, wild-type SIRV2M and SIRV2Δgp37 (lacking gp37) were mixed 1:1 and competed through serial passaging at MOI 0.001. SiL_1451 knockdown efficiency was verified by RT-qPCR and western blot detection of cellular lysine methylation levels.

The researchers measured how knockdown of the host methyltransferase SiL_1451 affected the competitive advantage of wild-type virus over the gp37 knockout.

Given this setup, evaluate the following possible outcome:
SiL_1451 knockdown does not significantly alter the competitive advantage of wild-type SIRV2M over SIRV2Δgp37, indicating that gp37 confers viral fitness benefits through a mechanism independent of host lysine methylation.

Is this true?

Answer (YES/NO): NO